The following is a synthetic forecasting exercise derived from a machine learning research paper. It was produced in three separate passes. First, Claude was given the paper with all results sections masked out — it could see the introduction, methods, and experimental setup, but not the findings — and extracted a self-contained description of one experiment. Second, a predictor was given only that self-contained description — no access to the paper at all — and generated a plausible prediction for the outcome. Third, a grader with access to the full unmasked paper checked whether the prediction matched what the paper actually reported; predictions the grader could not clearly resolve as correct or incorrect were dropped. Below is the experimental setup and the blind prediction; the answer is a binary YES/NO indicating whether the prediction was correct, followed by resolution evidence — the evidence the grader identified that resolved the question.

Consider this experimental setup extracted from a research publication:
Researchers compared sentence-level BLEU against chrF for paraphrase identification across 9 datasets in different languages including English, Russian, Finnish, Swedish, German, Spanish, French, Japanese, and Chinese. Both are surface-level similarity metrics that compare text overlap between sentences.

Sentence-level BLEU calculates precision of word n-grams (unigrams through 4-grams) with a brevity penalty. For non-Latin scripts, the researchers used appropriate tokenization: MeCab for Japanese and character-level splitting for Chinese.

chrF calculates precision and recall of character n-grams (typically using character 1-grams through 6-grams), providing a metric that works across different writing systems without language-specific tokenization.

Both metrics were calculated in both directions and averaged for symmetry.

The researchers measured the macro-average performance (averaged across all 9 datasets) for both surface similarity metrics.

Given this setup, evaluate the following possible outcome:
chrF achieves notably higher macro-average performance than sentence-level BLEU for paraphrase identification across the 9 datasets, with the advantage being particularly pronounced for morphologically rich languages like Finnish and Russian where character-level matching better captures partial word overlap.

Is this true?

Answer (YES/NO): NO